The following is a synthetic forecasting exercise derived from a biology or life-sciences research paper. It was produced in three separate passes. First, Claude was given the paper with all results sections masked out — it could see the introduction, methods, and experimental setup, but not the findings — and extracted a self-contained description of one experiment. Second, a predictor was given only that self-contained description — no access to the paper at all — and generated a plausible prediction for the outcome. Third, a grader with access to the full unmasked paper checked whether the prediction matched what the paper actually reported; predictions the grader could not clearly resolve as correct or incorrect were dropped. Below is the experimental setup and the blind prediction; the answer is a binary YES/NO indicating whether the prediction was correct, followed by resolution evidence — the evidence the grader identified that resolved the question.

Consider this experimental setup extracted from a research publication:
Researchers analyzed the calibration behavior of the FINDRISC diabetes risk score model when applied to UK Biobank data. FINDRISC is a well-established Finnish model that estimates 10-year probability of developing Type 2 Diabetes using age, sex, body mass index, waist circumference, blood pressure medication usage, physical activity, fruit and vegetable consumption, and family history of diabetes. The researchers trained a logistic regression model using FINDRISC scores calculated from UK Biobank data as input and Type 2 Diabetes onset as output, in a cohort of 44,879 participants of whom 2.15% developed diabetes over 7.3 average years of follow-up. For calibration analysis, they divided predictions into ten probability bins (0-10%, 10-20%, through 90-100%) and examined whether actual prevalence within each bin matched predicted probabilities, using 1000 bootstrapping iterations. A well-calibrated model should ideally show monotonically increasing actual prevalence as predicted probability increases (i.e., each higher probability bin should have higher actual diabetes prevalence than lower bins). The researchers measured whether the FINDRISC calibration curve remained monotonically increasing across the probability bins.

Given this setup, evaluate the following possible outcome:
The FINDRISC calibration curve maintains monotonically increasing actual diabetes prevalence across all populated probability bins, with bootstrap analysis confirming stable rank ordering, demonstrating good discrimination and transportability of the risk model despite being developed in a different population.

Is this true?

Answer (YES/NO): NO